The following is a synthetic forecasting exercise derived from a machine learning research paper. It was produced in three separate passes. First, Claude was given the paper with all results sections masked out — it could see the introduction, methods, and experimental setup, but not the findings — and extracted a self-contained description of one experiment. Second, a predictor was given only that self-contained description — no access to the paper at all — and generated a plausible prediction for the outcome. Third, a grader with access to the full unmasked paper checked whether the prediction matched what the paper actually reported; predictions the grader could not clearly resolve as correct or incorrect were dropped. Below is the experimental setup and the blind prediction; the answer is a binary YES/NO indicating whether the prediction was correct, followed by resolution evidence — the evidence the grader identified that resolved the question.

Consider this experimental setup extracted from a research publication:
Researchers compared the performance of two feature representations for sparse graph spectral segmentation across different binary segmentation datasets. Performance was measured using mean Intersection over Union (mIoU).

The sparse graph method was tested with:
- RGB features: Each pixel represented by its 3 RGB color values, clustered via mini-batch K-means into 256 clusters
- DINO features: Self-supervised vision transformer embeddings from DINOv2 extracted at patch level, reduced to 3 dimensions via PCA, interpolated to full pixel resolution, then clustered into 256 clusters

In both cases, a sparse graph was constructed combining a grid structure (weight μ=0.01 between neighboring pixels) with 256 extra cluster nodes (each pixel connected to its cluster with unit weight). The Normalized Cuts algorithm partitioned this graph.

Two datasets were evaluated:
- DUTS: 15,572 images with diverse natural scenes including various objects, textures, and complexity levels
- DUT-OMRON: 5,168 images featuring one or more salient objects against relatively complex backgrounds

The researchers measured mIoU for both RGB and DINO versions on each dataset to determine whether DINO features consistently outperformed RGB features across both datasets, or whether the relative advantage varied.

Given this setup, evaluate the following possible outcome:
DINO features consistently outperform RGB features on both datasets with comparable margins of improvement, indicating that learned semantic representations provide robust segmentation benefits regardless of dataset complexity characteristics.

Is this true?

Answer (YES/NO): NO